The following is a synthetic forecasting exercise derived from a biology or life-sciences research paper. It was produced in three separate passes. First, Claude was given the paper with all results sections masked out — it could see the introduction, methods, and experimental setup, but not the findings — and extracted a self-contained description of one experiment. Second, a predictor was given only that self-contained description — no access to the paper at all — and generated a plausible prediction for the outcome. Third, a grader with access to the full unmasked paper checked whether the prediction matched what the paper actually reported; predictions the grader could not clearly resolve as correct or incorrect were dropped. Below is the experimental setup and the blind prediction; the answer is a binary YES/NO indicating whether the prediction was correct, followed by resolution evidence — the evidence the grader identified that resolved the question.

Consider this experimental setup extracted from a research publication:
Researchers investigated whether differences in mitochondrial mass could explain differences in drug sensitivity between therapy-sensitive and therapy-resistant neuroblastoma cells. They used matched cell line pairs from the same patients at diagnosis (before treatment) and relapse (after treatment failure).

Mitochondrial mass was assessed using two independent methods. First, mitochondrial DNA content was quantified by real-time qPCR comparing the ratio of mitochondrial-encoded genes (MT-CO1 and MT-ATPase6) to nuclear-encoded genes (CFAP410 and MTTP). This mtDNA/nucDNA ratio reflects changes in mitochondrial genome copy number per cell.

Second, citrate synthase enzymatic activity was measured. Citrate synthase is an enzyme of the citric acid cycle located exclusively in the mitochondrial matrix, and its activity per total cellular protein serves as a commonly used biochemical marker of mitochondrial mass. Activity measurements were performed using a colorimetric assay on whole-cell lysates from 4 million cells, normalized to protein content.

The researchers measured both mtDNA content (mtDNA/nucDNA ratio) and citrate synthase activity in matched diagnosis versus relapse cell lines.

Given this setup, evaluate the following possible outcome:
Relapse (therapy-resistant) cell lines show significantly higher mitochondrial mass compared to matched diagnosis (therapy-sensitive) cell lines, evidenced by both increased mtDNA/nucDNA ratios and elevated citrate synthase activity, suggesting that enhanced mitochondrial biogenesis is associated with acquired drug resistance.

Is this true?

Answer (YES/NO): NO